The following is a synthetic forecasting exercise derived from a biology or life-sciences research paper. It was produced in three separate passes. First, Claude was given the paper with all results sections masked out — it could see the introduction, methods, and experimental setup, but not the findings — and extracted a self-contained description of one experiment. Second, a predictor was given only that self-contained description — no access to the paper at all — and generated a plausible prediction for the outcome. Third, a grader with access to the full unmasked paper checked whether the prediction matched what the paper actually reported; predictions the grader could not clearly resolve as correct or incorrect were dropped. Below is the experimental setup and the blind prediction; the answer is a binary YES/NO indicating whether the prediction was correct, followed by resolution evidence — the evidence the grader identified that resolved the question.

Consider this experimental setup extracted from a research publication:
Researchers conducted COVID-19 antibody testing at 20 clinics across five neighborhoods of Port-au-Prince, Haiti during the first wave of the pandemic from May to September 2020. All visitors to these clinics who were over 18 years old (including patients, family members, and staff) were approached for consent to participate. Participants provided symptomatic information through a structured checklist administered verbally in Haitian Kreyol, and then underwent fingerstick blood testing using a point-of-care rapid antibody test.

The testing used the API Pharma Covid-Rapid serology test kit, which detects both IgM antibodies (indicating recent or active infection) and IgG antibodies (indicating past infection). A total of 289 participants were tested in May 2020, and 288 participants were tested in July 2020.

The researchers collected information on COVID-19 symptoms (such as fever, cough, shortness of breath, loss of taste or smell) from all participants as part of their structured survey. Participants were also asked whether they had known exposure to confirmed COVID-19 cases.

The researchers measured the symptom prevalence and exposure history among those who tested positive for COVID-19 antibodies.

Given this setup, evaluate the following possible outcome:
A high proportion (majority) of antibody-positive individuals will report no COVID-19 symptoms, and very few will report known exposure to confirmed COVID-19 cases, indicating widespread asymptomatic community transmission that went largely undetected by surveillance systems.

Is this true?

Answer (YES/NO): YES